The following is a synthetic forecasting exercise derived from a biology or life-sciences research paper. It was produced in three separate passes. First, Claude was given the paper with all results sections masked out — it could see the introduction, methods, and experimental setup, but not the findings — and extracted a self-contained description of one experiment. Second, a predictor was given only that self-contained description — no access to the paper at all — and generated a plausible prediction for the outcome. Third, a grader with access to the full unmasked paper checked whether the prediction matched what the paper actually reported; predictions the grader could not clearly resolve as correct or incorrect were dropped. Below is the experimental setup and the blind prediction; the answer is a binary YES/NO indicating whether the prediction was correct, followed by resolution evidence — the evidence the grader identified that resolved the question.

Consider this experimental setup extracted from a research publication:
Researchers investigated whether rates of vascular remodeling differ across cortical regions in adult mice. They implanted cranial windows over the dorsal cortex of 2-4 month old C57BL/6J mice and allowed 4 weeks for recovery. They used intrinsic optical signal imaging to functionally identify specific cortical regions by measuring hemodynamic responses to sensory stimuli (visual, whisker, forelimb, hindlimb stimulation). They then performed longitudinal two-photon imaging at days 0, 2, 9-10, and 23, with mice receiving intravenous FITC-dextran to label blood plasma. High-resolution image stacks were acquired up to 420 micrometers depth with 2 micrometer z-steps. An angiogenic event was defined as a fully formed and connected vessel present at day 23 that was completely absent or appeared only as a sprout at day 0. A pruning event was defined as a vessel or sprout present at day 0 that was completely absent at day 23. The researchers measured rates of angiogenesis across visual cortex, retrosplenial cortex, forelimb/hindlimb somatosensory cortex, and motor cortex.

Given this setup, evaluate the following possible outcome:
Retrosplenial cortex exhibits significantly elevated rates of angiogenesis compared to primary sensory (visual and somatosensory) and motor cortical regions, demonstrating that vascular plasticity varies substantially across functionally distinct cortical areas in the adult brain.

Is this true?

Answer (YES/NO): NO